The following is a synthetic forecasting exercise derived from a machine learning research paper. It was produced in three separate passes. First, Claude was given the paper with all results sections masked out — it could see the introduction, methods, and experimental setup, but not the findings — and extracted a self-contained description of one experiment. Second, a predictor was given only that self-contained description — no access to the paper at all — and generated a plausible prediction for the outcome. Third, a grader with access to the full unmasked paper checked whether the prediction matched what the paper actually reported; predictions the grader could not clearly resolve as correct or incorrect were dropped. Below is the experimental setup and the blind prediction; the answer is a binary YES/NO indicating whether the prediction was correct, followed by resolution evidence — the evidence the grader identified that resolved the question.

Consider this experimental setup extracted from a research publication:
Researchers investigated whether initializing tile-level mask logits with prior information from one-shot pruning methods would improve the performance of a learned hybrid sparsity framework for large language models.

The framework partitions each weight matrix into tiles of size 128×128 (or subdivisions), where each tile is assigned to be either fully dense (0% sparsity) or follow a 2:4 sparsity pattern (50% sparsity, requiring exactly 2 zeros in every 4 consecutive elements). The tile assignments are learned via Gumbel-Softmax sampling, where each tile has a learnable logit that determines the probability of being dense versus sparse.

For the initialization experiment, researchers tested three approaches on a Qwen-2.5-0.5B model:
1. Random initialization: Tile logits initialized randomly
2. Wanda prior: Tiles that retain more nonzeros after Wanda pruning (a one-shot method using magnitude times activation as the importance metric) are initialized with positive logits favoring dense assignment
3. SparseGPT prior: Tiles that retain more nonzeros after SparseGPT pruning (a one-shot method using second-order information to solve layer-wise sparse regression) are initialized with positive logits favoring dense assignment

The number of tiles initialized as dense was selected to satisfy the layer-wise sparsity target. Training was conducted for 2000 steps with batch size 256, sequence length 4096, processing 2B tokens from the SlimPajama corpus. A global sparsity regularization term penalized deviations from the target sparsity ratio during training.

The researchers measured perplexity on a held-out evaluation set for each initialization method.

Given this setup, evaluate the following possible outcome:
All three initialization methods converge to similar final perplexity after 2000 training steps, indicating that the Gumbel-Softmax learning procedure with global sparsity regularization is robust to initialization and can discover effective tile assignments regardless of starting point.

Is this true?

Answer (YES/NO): YES